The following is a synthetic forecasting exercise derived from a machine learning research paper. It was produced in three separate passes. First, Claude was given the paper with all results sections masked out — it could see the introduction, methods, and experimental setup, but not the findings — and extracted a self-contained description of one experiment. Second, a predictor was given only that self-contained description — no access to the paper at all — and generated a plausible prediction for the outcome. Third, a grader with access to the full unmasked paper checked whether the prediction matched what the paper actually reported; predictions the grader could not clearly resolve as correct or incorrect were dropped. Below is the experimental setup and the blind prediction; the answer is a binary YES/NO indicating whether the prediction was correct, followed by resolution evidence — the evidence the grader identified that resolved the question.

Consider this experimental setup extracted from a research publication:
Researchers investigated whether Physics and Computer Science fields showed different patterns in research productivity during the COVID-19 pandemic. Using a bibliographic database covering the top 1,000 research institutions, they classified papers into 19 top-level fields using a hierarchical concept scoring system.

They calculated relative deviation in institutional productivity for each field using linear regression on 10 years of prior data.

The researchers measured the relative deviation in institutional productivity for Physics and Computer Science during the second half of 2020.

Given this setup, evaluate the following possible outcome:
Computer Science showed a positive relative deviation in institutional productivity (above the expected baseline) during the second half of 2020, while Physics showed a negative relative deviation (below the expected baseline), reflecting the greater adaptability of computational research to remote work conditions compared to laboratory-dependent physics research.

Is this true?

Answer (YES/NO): NO